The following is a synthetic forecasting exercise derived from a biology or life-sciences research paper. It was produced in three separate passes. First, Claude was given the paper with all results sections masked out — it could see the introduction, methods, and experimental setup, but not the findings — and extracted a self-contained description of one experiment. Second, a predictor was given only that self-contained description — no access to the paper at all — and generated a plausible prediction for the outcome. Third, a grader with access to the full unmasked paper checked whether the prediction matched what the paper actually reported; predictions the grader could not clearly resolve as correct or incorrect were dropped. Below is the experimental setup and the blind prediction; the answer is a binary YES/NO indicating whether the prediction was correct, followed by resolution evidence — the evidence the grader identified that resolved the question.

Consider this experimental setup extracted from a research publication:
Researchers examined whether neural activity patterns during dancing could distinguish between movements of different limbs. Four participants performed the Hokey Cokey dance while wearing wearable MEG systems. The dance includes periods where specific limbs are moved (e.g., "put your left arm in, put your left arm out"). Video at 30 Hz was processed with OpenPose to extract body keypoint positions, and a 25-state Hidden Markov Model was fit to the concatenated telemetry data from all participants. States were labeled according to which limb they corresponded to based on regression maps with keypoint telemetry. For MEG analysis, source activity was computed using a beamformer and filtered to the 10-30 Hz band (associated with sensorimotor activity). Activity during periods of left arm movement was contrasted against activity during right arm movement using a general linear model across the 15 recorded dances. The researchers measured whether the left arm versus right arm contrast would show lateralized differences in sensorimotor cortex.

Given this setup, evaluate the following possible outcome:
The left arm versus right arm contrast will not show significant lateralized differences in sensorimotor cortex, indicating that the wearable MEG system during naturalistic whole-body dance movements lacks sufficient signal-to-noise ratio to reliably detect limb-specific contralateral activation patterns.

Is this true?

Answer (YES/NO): NO